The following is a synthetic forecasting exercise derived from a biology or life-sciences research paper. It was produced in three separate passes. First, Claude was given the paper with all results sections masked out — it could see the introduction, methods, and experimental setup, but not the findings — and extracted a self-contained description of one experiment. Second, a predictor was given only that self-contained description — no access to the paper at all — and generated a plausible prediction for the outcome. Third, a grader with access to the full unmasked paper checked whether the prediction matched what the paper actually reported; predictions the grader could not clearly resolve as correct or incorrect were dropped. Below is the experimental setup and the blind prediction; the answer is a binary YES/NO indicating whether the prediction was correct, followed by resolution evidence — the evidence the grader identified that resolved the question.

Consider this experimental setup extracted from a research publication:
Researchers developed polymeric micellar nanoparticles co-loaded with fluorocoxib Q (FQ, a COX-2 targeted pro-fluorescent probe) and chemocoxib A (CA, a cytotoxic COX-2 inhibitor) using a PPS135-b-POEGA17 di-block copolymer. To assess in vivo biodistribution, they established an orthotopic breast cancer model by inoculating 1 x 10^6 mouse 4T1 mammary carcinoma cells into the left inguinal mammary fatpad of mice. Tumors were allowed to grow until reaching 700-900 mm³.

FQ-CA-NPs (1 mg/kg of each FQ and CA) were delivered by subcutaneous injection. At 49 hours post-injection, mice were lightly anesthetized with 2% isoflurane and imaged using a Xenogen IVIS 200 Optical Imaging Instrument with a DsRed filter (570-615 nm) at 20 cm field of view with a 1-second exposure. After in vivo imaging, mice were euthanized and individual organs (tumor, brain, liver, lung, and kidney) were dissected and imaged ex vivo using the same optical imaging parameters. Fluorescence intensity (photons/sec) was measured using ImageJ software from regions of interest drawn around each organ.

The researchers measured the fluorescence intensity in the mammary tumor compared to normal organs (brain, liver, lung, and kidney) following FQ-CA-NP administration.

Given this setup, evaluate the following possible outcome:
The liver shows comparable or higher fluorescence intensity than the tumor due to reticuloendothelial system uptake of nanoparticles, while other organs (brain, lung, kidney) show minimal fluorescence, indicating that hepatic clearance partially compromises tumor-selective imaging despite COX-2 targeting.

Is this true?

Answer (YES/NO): NO